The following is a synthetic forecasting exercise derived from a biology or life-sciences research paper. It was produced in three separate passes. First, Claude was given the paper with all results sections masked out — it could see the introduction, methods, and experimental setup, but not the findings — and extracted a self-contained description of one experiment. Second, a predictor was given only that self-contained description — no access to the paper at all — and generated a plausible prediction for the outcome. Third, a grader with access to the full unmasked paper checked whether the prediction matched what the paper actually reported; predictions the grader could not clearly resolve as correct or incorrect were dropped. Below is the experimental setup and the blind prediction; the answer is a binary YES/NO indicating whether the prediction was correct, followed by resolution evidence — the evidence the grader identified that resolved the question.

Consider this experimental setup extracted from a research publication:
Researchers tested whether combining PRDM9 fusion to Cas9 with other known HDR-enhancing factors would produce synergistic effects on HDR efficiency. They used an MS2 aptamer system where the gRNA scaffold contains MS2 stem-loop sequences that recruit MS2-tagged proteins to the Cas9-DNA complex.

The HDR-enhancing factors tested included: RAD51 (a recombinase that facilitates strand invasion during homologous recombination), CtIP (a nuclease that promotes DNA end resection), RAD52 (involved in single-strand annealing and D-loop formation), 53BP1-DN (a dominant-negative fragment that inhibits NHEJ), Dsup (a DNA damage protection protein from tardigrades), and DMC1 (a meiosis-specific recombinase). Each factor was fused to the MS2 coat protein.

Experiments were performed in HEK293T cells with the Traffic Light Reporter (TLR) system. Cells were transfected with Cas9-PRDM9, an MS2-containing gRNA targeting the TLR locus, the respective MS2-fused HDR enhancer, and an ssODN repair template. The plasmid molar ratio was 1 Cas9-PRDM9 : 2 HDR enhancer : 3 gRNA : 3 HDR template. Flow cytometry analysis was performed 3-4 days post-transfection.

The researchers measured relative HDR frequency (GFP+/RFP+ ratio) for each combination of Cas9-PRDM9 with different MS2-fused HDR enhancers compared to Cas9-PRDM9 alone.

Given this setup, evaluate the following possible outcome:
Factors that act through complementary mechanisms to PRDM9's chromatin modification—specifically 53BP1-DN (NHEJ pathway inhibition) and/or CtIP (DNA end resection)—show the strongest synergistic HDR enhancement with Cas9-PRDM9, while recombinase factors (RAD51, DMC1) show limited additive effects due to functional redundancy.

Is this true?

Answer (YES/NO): NO